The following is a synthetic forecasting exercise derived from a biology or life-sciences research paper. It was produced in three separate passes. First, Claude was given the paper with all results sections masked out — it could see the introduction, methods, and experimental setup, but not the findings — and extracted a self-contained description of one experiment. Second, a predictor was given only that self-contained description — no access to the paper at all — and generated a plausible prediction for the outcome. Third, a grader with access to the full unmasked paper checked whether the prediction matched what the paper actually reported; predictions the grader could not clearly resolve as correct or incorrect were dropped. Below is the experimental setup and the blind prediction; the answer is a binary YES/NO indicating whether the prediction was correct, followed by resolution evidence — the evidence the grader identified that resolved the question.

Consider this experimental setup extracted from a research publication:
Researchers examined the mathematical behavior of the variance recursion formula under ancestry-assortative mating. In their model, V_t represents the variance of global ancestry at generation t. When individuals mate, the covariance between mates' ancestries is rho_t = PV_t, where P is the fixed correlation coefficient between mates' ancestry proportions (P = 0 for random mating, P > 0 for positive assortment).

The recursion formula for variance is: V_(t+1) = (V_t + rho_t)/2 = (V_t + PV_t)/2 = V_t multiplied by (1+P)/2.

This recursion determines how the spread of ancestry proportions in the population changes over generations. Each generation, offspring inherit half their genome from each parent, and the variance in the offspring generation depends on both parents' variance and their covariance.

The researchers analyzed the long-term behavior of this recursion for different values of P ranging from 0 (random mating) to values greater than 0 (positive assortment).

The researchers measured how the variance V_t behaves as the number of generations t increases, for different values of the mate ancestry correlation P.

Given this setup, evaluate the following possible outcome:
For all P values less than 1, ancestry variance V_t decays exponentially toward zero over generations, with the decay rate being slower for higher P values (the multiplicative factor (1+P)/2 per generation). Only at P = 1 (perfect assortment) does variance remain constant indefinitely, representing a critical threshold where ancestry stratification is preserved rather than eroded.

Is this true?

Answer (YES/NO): YES